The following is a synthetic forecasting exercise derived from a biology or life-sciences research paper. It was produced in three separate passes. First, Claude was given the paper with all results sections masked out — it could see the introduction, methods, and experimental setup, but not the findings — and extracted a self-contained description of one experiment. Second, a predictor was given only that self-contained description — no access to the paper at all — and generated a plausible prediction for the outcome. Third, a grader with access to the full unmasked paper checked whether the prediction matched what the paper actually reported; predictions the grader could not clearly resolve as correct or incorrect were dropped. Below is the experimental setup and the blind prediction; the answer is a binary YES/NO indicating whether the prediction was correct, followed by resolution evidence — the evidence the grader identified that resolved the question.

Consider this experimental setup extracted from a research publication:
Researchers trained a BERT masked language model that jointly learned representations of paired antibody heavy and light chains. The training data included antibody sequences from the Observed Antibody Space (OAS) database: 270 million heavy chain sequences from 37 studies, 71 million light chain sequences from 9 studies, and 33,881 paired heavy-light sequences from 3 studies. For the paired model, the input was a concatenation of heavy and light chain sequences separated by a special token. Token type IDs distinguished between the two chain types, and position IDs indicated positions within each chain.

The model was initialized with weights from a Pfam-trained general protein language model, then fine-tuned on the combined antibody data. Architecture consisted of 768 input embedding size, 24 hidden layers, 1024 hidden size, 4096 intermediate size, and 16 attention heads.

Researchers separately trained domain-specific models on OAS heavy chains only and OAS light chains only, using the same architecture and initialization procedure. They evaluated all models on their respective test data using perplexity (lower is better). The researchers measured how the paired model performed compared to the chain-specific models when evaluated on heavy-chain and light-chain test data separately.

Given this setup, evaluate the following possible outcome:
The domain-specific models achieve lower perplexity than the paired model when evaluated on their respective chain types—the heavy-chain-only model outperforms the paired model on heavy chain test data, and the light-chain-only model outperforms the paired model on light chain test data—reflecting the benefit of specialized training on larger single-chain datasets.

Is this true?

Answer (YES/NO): NO